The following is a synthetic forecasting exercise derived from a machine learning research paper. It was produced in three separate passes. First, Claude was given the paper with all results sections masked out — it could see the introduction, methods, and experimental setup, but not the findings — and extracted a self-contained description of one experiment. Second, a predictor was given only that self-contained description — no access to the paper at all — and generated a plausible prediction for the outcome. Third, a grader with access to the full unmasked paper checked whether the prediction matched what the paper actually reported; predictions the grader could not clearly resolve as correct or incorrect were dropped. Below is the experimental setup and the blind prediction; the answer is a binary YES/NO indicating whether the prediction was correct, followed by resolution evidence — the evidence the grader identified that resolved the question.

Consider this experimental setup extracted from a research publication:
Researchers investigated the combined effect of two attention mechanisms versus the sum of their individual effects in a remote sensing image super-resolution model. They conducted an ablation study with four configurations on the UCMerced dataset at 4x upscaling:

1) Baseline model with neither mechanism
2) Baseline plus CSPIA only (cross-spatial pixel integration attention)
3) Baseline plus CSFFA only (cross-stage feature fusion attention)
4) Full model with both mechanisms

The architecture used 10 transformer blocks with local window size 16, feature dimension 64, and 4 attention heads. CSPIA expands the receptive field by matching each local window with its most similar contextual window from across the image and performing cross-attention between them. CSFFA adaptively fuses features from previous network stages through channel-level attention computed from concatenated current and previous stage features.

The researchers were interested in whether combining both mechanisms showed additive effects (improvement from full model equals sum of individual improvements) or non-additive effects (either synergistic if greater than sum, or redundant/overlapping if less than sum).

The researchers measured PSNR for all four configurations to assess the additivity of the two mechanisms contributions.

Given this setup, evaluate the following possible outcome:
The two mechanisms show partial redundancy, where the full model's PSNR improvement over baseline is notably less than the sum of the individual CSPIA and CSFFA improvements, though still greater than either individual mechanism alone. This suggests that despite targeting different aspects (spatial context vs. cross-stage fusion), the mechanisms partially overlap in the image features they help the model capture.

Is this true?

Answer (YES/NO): YES